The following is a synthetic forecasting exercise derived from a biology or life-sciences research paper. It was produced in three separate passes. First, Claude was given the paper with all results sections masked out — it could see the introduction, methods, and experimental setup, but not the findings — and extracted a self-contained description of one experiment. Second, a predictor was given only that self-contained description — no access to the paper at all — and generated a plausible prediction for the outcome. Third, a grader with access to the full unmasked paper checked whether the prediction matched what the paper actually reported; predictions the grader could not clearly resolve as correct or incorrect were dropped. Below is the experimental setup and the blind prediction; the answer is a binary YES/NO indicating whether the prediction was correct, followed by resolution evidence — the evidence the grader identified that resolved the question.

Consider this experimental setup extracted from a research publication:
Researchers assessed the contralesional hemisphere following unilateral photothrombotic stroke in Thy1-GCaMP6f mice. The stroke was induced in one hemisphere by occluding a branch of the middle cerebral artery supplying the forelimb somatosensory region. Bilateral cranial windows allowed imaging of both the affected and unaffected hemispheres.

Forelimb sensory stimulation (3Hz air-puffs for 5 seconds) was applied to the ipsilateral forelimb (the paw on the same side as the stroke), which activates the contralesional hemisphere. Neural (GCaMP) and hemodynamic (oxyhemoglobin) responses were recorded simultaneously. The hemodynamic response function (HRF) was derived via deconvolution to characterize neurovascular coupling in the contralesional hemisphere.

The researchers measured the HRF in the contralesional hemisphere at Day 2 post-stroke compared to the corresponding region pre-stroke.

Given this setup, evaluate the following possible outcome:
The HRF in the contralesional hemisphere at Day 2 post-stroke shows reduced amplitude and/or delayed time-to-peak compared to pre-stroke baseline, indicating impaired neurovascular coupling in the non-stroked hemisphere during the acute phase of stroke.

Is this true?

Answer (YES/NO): NO